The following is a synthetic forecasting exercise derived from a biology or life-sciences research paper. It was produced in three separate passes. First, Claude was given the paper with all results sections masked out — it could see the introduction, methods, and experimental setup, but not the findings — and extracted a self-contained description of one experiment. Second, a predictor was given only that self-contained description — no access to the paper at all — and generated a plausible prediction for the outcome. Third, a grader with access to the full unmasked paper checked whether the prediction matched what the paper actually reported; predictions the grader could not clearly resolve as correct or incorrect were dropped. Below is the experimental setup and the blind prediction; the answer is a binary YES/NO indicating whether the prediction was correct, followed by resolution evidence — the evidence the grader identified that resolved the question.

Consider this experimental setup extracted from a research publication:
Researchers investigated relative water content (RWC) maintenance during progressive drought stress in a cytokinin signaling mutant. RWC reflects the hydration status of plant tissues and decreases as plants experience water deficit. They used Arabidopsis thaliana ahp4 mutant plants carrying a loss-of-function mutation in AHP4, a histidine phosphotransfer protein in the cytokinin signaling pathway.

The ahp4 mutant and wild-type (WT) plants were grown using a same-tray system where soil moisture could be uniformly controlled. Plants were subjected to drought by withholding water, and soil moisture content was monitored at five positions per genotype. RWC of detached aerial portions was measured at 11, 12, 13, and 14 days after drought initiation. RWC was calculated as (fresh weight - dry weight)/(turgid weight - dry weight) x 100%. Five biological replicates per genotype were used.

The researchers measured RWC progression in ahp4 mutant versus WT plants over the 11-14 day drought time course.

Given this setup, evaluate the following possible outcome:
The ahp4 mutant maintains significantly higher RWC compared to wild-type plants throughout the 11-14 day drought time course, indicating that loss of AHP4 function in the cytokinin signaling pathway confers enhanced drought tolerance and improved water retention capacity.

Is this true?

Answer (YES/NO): YES